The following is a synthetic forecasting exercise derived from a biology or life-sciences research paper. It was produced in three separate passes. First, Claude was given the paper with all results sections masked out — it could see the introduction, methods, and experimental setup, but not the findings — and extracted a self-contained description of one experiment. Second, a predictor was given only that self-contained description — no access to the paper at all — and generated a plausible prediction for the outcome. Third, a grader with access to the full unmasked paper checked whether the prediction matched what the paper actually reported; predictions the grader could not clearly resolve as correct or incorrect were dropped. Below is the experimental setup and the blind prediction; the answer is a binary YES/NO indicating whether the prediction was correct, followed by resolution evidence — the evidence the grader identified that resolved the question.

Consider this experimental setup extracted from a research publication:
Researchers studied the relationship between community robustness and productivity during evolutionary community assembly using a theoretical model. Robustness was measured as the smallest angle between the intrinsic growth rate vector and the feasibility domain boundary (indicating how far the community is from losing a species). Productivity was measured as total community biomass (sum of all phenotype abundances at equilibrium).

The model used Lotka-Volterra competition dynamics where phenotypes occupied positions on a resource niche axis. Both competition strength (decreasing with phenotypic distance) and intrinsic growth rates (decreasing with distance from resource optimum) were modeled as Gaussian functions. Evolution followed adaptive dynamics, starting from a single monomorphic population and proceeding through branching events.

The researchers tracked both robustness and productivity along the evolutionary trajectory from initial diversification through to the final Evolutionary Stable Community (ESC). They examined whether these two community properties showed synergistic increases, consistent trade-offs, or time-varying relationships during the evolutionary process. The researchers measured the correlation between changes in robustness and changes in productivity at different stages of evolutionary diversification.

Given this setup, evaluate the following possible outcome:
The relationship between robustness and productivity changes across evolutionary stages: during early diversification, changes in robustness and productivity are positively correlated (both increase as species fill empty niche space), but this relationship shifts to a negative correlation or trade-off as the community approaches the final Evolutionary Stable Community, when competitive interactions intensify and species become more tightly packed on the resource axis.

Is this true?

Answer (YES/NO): YES